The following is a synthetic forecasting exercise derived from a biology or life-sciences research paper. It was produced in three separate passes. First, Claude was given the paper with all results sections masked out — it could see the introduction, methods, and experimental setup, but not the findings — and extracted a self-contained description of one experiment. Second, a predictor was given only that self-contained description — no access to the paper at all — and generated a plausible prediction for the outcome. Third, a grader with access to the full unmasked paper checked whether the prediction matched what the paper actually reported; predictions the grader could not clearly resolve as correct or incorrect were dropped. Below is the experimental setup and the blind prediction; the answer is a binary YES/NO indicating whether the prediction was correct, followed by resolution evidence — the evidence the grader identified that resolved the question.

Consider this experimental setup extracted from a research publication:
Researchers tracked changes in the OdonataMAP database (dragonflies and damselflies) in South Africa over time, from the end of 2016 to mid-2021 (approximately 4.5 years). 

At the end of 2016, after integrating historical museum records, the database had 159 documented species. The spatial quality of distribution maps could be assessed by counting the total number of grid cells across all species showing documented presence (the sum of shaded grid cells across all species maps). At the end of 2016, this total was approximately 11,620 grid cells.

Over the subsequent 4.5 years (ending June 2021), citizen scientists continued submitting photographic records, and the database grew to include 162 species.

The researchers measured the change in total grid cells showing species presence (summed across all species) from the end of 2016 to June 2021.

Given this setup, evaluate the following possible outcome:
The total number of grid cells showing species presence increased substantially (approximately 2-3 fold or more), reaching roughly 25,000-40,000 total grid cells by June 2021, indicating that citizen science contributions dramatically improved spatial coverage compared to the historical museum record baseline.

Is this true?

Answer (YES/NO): NO